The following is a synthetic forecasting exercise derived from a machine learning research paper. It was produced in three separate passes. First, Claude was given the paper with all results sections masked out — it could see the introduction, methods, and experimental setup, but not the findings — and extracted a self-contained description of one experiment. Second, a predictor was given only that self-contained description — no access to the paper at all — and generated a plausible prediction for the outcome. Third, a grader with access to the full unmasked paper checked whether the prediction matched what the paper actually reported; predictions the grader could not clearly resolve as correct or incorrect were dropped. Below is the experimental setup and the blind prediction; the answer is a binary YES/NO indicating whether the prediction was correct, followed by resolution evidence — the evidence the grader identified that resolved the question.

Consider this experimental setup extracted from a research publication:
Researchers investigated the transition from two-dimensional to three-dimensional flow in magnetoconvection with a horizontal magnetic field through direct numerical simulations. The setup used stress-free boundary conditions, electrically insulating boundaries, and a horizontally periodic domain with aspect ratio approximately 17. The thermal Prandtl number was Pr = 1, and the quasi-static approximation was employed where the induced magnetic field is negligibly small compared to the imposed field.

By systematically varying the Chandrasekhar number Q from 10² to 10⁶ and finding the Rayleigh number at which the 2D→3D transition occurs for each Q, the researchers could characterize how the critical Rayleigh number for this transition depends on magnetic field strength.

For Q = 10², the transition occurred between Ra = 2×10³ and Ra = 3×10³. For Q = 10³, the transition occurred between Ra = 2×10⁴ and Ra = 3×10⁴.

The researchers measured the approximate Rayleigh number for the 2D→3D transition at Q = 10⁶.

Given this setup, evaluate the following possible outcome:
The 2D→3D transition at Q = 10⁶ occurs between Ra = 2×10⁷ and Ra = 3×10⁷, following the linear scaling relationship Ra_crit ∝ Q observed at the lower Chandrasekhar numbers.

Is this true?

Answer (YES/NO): NO